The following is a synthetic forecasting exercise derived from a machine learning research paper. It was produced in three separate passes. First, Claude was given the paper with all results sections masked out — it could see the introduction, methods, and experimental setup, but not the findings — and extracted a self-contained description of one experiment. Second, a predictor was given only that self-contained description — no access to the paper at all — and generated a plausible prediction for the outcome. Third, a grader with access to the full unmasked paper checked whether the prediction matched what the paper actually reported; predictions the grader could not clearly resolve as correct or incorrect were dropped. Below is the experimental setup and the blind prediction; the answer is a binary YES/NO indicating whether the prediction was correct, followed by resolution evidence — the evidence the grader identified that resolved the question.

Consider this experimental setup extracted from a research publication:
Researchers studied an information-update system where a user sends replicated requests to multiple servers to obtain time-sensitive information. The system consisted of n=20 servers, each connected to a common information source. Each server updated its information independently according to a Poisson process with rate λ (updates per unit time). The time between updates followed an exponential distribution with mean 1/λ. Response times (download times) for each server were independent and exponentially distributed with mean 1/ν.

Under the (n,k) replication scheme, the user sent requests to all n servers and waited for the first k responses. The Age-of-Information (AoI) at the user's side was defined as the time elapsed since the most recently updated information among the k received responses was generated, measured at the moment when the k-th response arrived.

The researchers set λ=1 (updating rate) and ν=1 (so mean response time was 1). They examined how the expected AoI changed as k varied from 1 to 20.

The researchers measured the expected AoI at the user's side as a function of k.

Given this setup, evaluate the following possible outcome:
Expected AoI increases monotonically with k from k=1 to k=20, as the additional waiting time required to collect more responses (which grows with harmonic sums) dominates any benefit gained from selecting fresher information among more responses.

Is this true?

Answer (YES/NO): NO